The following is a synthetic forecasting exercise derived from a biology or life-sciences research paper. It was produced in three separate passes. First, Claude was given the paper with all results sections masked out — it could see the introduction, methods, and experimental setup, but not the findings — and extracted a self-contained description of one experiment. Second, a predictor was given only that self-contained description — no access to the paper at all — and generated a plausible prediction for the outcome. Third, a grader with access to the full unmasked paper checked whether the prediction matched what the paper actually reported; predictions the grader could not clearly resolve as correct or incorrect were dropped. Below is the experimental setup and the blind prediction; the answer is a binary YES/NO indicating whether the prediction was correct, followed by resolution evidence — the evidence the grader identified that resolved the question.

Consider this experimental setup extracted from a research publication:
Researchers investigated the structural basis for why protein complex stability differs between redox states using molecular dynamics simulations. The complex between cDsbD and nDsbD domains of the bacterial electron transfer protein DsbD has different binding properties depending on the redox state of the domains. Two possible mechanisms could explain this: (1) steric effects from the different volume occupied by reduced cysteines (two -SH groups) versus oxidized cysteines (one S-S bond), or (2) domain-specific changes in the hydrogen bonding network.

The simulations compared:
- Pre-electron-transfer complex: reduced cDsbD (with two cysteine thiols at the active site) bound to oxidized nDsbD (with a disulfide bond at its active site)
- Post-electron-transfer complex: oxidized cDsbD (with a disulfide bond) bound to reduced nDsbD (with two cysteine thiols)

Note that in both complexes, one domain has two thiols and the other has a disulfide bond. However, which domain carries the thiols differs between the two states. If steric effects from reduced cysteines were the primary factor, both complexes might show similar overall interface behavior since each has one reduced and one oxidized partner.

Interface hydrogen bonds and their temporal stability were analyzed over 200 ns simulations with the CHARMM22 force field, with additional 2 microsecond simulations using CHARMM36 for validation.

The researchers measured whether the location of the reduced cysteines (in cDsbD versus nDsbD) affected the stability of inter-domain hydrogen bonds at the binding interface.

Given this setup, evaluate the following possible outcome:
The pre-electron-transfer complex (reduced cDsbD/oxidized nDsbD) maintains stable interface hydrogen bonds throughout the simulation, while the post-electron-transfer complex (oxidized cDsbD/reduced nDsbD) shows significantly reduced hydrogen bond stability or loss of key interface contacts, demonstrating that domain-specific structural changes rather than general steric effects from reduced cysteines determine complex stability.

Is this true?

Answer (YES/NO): YES